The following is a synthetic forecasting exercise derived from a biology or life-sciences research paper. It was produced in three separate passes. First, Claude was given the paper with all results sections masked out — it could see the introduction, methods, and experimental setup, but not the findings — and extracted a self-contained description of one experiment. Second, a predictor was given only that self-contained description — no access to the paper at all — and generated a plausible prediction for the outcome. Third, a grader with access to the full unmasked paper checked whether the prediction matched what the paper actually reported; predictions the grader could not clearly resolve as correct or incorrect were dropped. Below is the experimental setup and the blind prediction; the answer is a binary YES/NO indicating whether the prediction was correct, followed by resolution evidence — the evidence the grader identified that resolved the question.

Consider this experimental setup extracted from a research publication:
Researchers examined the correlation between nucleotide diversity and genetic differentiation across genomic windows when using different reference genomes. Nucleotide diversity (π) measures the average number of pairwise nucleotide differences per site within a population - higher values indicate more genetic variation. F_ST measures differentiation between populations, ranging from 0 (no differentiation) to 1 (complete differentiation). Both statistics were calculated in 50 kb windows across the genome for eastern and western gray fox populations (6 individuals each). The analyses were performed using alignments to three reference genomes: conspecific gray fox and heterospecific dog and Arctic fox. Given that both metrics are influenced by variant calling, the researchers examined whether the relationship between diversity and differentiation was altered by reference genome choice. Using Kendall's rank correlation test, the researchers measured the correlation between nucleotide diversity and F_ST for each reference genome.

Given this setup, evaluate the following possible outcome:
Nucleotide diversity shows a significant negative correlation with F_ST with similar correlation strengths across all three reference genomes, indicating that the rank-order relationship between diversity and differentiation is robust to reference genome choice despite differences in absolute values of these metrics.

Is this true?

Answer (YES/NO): NO